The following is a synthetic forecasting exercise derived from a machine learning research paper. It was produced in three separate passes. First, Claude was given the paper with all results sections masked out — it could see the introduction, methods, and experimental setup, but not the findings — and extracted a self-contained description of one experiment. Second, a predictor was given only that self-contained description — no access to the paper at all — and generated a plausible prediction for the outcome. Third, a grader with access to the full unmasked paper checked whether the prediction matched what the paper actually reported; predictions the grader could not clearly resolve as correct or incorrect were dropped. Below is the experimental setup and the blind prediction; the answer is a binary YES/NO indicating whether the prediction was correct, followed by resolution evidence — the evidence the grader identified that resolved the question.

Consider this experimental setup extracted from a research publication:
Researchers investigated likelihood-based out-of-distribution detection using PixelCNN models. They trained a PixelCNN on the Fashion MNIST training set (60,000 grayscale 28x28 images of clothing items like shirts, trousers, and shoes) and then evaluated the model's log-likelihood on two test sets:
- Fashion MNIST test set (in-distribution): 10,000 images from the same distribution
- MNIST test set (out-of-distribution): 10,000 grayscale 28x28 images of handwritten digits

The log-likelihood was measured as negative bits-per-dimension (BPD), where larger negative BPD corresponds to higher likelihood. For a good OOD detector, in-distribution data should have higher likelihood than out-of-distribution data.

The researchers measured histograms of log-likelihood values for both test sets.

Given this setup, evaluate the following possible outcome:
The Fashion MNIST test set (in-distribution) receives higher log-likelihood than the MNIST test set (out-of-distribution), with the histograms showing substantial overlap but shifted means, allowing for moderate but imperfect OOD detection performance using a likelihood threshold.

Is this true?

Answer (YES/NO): NO